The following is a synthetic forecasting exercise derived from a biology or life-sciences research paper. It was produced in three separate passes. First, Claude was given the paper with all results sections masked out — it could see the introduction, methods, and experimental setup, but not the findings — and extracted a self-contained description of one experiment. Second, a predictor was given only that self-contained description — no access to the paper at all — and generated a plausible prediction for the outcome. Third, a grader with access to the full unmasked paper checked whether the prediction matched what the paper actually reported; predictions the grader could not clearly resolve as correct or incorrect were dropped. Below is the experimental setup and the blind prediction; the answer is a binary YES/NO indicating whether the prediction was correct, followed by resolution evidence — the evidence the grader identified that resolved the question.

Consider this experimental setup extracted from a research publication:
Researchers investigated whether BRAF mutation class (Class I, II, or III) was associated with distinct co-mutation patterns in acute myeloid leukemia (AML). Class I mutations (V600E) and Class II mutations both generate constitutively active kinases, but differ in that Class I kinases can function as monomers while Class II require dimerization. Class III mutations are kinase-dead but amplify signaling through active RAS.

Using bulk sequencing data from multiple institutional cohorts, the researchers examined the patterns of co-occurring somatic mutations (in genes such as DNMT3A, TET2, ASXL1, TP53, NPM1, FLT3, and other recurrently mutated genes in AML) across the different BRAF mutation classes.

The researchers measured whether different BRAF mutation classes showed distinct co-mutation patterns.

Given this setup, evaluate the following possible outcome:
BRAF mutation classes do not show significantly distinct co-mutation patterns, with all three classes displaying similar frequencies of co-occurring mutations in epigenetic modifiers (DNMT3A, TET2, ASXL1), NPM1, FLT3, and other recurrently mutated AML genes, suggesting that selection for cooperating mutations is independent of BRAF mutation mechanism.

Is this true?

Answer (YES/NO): NO